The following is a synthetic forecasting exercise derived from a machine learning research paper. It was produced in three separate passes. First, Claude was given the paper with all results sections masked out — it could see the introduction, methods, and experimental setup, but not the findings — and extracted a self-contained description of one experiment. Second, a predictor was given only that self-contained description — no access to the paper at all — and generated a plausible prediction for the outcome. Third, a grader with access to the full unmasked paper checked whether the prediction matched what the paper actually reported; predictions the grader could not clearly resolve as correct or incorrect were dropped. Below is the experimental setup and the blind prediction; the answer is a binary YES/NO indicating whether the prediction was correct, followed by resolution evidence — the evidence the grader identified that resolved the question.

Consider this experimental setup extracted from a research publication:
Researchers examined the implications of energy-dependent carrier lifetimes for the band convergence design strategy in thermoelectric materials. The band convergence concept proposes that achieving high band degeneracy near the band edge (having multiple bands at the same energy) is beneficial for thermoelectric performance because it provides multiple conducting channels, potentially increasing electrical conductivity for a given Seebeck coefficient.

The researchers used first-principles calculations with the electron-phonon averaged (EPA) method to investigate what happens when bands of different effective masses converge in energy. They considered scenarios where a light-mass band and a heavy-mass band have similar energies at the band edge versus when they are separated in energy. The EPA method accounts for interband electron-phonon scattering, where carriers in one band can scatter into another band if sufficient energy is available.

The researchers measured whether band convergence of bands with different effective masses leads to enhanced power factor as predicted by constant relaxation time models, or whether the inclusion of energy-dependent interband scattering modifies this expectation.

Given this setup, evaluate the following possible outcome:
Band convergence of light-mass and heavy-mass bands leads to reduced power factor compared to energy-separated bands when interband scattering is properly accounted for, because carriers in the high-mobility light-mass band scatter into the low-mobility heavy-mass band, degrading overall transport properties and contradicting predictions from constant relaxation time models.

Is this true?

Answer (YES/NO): YES